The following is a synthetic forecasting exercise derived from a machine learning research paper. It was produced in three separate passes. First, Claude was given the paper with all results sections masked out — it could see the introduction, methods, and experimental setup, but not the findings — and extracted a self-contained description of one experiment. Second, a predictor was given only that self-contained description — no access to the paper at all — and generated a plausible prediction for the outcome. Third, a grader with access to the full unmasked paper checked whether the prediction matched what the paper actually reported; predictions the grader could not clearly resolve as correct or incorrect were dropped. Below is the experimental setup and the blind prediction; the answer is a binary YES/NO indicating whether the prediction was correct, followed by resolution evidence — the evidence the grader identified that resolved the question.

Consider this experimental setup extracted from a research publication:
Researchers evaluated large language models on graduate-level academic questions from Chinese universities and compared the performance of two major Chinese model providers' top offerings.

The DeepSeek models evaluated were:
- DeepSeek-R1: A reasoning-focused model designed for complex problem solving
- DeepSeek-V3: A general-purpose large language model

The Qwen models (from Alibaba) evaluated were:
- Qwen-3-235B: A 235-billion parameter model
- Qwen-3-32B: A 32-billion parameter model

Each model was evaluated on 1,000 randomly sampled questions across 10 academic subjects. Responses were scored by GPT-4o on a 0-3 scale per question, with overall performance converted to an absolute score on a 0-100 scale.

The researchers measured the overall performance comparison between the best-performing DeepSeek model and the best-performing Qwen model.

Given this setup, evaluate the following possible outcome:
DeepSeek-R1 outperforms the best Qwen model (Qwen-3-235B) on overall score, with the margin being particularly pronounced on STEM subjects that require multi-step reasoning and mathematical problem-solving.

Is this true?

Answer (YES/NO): NO